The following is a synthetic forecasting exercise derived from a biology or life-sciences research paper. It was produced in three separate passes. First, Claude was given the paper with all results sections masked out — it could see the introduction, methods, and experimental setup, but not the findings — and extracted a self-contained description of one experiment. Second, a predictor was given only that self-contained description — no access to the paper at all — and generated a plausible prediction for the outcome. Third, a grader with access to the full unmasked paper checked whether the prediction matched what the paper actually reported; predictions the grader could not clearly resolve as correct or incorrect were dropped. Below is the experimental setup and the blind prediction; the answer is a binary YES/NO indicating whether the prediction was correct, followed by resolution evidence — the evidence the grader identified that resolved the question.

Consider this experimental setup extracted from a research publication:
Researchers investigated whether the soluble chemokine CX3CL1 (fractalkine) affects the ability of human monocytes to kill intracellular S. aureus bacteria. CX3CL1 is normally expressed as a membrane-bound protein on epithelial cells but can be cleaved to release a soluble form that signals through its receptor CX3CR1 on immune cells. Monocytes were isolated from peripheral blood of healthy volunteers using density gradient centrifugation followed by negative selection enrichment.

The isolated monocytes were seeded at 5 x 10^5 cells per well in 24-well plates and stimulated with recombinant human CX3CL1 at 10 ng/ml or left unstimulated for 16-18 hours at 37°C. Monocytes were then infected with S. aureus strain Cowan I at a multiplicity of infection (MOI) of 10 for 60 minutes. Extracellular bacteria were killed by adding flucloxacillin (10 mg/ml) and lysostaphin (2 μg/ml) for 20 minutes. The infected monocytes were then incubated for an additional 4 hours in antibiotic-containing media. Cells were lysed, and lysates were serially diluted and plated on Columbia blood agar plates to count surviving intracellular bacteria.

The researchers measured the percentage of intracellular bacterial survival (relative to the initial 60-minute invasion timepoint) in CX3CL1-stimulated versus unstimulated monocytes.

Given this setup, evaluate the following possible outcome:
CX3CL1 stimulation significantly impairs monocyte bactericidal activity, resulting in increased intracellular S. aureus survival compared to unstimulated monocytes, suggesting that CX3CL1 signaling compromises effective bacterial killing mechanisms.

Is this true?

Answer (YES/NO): YES